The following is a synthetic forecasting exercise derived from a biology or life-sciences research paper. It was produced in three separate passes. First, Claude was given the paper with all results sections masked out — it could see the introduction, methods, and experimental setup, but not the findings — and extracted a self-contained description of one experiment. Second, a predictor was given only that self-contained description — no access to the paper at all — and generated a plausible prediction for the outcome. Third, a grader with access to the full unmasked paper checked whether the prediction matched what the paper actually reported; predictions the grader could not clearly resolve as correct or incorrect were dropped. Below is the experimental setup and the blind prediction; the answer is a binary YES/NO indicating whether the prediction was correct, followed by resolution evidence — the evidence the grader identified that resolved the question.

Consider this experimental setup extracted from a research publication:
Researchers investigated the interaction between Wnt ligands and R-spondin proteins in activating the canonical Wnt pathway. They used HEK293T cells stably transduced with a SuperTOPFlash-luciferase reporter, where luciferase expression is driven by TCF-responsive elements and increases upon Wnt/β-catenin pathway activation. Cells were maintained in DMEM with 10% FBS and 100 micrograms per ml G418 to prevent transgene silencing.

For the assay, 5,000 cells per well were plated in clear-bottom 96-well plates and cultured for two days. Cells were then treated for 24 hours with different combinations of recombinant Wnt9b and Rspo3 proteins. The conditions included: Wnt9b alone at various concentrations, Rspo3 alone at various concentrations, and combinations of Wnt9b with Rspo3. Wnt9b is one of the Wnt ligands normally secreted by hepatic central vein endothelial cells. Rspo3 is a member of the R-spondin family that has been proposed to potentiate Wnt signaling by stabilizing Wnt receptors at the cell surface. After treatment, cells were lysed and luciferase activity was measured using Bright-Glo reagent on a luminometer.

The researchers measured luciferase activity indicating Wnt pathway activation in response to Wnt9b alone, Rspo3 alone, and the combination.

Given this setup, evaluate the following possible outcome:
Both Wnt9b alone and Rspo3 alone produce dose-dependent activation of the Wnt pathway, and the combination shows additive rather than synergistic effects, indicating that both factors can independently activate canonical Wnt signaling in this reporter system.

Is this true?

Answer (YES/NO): NO